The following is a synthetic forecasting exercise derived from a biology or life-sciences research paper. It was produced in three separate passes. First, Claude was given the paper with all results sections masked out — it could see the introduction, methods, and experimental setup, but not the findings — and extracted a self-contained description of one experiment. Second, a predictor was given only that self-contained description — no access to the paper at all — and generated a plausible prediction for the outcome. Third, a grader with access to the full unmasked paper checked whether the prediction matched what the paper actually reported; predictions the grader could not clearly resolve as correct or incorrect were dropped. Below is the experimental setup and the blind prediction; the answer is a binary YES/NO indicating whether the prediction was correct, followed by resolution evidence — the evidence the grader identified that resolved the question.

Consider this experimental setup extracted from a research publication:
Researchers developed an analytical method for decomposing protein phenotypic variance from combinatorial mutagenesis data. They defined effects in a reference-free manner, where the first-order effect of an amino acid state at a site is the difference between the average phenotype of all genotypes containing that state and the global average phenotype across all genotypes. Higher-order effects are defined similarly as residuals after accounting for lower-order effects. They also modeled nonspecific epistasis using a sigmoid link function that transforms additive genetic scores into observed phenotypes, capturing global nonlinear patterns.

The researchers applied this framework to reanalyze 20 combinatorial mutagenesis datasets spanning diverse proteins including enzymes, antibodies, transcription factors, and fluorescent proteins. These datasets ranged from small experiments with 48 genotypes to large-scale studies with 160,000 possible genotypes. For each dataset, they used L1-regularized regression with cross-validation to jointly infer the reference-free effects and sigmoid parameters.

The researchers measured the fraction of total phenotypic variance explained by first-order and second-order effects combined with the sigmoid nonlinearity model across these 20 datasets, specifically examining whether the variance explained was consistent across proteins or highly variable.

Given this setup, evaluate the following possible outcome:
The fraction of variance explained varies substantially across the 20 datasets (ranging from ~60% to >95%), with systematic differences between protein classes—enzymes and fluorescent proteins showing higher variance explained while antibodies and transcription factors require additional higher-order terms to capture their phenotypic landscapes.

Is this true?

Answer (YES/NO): NO